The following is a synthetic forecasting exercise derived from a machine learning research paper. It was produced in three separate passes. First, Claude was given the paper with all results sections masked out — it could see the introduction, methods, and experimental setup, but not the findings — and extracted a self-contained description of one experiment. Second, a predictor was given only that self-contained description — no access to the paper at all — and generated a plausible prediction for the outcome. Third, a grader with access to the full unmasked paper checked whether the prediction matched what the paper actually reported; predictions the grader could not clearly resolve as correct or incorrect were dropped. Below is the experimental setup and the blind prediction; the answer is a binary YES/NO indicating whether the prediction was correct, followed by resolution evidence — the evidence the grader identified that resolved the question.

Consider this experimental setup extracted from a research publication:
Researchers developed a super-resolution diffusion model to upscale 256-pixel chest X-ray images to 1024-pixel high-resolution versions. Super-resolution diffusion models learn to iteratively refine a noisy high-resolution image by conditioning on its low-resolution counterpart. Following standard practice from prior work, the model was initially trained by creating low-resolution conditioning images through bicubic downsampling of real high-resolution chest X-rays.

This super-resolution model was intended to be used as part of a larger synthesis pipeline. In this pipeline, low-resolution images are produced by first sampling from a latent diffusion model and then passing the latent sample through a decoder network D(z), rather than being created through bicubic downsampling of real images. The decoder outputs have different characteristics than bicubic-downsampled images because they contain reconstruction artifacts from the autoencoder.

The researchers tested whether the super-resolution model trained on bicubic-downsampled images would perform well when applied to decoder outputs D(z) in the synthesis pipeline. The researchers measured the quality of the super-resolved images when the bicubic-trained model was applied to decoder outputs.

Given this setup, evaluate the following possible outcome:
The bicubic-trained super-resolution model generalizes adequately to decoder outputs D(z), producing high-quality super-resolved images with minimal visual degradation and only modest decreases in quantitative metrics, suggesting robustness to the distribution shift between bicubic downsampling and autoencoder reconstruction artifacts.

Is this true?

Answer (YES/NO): NO